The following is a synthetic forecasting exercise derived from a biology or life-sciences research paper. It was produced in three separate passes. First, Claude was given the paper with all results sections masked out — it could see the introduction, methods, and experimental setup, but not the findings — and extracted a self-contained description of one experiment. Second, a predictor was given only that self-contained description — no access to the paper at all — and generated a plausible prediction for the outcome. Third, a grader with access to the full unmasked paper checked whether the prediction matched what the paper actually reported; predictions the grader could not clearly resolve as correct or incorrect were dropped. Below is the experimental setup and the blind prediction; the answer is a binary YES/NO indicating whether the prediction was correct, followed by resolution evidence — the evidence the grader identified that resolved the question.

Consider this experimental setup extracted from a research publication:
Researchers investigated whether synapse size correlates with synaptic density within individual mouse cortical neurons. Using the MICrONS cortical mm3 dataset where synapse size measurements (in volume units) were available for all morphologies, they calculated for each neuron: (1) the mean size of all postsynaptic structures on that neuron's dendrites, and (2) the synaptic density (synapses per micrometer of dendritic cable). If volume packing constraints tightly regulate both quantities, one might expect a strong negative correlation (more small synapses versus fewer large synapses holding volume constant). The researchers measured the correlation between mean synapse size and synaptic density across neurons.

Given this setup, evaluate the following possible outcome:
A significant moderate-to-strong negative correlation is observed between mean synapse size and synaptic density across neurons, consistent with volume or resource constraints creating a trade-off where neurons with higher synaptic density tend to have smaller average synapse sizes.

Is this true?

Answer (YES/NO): NO